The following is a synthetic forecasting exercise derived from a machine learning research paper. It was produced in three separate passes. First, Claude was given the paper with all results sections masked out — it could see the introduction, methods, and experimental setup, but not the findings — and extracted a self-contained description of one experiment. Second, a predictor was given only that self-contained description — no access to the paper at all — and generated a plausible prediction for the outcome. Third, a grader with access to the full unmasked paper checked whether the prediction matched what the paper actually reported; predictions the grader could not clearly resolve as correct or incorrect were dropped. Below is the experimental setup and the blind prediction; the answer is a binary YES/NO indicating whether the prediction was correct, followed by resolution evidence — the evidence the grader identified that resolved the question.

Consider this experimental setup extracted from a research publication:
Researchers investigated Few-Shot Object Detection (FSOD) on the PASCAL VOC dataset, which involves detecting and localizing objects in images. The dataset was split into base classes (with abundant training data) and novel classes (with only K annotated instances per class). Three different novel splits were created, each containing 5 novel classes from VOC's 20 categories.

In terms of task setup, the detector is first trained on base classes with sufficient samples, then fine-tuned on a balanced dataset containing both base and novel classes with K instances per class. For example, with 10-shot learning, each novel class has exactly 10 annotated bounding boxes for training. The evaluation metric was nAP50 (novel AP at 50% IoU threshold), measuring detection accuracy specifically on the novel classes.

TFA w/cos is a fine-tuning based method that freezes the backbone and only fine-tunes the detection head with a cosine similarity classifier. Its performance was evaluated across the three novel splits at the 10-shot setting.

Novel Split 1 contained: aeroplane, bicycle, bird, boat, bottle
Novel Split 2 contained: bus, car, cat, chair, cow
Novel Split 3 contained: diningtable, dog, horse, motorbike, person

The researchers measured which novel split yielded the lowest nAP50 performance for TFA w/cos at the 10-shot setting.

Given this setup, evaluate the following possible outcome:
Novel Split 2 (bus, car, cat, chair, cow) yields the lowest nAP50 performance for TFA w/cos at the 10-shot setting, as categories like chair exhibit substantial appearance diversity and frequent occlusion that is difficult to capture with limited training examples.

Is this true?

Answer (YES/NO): YES